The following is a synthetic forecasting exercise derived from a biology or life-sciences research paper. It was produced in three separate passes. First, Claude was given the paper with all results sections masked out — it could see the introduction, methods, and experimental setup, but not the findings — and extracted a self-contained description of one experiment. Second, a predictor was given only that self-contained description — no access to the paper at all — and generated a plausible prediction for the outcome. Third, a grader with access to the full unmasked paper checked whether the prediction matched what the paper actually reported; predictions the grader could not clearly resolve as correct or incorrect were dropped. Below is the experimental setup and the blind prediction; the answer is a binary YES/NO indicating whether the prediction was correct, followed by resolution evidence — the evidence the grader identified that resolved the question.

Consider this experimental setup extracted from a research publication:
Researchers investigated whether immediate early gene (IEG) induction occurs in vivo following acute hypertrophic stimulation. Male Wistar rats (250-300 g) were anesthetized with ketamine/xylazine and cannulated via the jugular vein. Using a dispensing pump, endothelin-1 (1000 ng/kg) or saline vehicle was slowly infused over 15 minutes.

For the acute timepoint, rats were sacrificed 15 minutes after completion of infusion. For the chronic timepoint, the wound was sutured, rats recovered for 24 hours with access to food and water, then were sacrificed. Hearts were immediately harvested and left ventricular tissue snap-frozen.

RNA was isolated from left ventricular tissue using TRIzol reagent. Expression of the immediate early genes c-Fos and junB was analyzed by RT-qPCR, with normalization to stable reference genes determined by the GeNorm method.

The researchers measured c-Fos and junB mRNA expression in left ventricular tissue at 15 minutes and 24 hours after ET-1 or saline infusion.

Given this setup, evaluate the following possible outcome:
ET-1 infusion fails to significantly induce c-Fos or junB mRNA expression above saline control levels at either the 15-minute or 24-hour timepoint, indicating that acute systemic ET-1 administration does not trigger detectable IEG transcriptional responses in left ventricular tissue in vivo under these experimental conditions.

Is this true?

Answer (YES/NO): NO